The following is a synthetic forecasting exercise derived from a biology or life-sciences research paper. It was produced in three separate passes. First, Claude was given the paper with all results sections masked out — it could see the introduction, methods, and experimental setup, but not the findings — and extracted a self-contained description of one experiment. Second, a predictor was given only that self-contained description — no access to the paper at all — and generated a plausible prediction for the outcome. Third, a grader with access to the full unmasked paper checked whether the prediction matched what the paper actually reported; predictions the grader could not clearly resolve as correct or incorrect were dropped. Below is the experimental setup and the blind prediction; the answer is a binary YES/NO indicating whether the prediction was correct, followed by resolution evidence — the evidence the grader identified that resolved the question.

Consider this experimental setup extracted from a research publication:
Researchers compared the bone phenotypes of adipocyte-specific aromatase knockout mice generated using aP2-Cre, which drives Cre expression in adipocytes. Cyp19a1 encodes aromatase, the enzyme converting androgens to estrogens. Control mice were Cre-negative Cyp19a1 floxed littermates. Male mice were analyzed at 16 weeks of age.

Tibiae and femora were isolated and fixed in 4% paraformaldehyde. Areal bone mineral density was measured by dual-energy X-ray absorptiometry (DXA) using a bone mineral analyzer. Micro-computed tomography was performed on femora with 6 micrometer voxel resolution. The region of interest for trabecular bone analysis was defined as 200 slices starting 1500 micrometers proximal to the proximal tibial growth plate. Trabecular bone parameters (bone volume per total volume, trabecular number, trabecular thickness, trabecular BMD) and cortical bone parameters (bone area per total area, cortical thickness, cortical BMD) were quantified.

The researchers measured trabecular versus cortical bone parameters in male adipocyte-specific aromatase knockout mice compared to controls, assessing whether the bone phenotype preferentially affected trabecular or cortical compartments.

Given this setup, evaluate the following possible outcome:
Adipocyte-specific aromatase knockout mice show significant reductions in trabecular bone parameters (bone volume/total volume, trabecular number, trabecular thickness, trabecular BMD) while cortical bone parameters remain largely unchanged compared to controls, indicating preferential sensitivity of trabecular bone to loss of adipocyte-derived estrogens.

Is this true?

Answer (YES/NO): NO